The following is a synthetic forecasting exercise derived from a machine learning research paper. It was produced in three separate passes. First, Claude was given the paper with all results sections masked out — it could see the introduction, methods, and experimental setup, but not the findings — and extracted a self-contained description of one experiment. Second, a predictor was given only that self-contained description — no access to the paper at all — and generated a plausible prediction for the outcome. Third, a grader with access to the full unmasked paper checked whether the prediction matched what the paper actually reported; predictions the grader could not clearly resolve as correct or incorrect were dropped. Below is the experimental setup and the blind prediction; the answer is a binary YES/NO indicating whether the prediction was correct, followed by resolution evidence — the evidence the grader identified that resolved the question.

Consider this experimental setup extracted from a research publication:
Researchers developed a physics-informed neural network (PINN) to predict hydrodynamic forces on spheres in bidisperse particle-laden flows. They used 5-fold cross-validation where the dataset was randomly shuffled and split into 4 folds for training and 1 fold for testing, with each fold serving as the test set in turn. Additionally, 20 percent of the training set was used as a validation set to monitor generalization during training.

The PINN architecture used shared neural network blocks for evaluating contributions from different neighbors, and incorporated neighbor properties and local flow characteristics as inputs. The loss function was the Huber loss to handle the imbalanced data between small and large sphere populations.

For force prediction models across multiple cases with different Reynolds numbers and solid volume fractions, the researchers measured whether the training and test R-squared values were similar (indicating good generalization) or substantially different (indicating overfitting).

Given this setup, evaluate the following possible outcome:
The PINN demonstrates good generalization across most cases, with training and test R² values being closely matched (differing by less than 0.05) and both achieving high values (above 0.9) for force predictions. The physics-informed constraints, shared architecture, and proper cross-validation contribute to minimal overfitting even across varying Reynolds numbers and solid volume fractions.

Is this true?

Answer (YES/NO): NO